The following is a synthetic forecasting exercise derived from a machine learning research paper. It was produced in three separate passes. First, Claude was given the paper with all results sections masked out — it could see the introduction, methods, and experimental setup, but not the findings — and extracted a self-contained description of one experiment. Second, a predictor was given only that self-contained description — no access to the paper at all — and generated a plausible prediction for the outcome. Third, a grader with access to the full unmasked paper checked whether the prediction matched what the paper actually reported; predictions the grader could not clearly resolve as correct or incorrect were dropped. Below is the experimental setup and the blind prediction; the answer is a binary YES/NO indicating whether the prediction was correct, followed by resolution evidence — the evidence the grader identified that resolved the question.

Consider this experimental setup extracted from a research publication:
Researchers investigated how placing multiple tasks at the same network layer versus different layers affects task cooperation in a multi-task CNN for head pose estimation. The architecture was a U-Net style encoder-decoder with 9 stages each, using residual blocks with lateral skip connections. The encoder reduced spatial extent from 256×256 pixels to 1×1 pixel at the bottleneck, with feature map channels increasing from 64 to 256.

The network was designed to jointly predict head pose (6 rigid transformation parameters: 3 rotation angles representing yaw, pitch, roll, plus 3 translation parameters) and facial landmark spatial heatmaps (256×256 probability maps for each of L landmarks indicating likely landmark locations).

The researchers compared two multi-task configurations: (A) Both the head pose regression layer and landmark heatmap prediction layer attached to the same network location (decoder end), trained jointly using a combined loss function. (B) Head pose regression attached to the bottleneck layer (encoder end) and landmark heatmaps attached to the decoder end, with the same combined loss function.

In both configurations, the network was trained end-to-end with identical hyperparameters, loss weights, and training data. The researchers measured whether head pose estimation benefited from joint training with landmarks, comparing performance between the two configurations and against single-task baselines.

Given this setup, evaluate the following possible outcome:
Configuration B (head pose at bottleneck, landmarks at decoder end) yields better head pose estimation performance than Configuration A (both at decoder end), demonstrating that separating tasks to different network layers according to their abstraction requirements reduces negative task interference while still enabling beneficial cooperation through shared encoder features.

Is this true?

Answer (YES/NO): YES